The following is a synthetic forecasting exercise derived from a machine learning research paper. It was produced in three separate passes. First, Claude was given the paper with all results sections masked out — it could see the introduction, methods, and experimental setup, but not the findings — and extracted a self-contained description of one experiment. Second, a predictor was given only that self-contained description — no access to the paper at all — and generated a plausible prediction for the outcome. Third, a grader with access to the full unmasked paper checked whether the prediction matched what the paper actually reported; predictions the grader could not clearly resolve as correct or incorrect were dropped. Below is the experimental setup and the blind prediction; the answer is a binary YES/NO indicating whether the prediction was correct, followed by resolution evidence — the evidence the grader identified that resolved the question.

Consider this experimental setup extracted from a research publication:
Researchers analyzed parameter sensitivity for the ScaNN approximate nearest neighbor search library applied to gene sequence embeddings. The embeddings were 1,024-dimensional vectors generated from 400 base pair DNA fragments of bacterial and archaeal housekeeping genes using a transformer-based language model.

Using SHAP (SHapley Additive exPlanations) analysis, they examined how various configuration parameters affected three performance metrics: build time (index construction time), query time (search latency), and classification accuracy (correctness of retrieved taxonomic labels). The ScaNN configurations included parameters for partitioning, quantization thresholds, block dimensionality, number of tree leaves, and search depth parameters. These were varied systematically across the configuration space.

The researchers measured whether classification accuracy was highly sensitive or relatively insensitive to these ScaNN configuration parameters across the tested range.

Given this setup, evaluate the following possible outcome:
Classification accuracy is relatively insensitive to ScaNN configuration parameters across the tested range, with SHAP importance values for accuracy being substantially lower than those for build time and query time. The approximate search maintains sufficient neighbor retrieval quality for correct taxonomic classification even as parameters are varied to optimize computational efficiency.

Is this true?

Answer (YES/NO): YES